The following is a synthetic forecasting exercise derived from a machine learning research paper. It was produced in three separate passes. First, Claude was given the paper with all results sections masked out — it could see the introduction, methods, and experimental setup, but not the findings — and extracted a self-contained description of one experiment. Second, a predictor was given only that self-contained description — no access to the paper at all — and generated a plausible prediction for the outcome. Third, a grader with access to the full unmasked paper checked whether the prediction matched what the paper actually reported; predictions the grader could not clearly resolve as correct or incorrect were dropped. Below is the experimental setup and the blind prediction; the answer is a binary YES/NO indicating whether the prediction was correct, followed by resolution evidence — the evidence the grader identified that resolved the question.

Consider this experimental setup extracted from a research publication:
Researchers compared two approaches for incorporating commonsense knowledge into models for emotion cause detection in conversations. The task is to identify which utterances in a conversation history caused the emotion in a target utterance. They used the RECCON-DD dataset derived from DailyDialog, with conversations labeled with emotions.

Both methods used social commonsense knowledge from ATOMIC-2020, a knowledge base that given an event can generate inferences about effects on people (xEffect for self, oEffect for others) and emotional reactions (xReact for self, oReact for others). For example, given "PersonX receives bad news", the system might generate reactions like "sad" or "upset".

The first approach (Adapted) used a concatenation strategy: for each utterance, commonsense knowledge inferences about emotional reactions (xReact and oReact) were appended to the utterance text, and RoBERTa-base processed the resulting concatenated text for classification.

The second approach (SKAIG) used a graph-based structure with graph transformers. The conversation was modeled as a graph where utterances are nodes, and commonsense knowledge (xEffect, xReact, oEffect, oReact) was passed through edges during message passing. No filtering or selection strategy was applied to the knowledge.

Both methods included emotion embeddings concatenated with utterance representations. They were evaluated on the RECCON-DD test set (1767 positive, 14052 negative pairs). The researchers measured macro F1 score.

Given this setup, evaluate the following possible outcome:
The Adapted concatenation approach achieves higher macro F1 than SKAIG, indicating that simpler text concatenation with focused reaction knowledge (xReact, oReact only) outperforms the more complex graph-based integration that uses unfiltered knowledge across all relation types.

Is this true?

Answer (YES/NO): NO